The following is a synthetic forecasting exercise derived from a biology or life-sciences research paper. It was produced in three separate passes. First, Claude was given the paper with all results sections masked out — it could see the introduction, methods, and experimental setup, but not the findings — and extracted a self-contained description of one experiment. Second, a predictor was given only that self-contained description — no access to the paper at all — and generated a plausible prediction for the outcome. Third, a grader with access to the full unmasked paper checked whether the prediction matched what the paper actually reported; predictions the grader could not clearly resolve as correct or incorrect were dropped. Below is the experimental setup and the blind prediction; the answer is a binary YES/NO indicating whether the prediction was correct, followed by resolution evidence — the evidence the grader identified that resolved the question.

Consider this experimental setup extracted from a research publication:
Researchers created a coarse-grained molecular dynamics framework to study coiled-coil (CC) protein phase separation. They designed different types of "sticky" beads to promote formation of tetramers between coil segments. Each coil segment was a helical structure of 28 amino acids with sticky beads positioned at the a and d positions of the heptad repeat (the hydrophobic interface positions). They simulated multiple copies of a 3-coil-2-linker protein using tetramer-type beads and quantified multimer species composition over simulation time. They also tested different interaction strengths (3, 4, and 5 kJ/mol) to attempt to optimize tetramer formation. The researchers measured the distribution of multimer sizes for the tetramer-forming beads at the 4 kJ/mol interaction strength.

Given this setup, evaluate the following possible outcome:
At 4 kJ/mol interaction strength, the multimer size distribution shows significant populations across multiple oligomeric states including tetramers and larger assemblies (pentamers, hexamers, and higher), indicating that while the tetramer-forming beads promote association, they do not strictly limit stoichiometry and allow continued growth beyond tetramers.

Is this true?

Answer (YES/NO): NO